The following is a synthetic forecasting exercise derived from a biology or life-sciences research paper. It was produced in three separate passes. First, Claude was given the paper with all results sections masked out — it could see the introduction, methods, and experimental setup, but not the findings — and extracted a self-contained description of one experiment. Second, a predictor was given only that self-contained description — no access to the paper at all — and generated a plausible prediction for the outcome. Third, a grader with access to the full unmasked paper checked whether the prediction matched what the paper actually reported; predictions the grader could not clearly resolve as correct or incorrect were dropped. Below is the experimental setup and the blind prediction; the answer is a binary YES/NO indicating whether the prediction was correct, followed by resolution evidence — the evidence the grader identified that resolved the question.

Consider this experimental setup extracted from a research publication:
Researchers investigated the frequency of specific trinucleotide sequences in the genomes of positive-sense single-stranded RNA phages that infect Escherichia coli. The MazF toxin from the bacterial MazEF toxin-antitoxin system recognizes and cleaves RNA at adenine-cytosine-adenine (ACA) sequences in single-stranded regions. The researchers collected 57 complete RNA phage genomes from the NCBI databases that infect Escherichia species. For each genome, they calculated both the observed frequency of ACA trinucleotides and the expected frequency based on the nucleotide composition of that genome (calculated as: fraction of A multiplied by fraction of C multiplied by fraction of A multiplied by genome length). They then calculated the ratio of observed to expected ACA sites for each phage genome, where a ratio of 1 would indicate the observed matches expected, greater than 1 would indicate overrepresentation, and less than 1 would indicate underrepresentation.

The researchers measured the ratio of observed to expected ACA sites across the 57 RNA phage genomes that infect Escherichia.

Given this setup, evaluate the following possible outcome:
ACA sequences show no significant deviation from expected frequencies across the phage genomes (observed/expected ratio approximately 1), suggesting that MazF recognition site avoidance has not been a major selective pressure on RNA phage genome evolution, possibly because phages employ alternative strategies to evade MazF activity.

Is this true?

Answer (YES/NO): NO